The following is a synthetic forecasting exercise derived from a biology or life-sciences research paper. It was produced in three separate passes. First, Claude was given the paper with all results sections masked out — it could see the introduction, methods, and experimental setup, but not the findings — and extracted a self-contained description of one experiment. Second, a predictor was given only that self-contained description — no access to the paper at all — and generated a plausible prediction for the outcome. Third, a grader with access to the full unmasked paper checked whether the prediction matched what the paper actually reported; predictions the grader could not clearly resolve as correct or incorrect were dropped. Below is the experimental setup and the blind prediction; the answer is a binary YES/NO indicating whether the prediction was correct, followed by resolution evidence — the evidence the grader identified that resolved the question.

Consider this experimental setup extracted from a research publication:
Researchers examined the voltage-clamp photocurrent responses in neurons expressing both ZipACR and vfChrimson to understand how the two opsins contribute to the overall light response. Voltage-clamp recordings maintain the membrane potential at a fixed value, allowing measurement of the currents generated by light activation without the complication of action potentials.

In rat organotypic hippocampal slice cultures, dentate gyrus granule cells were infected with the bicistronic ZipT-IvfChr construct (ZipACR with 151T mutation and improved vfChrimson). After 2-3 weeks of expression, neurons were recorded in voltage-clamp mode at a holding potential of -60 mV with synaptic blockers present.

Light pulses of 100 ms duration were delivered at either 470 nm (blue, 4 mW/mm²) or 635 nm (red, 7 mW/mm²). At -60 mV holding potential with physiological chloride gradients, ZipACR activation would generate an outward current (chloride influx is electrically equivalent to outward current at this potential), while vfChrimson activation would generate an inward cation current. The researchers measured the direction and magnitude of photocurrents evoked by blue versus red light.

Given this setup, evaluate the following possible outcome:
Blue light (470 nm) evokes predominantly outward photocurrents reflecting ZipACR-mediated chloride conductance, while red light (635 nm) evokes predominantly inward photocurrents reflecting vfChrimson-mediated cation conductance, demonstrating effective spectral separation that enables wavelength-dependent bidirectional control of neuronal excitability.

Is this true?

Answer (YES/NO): YES